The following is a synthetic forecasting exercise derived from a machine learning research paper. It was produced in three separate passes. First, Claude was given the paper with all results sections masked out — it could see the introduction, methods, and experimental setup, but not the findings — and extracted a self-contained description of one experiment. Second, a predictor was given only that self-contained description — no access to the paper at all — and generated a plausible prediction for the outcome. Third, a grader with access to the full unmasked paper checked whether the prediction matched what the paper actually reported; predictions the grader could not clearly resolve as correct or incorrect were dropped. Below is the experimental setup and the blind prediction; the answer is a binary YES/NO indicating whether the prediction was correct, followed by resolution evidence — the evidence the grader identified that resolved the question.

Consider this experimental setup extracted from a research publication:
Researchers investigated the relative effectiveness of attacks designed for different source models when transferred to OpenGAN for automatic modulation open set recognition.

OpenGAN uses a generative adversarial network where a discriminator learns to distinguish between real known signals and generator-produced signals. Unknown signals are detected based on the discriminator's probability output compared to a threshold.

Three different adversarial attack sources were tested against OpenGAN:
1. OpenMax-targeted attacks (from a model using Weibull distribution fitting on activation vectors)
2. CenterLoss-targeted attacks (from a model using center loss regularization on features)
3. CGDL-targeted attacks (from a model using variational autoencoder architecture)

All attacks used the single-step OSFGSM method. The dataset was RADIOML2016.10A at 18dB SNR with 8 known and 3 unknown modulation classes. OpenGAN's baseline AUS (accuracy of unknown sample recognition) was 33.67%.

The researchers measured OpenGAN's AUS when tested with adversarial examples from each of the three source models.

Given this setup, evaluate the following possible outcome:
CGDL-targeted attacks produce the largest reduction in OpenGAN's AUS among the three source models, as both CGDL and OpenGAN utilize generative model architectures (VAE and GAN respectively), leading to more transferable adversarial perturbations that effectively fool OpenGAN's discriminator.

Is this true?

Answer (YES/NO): YES